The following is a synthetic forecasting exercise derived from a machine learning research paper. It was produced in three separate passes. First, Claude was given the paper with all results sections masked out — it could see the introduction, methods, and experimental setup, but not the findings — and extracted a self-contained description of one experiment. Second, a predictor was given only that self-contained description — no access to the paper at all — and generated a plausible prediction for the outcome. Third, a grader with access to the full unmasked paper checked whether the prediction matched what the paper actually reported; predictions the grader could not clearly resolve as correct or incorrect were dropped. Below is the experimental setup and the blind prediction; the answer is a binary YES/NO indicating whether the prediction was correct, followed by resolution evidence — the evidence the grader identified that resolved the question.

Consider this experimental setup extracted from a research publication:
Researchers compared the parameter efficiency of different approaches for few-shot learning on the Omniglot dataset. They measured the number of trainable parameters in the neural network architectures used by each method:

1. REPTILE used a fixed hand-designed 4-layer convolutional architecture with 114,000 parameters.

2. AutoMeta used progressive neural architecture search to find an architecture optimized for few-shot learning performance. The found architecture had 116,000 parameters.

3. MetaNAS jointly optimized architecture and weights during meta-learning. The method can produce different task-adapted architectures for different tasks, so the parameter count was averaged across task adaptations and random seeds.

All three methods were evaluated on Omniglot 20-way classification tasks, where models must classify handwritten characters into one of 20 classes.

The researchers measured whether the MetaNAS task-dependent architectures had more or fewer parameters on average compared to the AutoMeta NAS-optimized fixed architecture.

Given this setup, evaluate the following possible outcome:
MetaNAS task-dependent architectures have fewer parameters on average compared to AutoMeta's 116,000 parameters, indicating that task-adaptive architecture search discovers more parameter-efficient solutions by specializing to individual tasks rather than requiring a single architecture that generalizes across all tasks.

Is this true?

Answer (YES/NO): YES